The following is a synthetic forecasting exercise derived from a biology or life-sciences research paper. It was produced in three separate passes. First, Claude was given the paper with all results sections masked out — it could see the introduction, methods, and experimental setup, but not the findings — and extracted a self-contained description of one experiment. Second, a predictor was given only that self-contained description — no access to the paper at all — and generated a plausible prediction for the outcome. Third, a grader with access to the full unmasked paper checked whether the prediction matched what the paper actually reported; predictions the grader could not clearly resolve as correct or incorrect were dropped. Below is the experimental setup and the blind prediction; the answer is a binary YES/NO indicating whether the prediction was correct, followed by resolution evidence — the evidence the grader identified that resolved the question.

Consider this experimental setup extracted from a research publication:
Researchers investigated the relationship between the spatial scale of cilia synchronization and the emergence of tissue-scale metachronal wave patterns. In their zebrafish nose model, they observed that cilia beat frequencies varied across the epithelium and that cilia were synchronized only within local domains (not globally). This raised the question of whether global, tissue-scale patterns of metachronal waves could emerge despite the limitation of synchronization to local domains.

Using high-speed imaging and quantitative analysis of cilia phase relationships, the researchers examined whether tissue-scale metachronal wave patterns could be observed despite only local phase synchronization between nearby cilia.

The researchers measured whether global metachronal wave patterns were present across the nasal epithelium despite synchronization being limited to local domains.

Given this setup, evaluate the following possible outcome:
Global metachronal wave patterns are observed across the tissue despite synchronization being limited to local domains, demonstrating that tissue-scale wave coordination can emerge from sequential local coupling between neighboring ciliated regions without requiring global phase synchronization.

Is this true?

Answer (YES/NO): YES